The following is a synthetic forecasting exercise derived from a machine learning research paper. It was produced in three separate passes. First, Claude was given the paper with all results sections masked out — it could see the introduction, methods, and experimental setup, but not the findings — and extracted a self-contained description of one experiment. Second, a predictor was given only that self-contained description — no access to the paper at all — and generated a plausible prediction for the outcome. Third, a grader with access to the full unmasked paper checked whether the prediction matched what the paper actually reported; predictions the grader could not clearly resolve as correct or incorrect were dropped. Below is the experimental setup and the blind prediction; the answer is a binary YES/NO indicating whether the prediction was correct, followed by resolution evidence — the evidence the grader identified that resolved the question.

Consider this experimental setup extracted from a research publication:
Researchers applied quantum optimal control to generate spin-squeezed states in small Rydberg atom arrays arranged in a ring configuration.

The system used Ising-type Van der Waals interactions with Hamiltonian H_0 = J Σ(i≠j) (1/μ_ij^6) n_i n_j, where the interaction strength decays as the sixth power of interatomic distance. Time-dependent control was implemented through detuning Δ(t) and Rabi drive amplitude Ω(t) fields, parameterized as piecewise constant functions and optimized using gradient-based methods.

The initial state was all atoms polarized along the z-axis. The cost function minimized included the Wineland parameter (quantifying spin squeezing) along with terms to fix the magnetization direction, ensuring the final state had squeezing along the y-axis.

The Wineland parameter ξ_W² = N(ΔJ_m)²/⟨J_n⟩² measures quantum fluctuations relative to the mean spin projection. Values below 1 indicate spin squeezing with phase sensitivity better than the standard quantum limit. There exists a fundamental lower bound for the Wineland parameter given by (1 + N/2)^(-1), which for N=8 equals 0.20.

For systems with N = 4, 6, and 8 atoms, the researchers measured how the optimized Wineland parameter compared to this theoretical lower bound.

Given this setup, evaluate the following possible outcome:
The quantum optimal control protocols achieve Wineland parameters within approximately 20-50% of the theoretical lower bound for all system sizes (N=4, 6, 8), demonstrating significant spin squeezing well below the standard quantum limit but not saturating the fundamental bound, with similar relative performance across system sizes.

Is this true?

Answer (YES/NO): NO